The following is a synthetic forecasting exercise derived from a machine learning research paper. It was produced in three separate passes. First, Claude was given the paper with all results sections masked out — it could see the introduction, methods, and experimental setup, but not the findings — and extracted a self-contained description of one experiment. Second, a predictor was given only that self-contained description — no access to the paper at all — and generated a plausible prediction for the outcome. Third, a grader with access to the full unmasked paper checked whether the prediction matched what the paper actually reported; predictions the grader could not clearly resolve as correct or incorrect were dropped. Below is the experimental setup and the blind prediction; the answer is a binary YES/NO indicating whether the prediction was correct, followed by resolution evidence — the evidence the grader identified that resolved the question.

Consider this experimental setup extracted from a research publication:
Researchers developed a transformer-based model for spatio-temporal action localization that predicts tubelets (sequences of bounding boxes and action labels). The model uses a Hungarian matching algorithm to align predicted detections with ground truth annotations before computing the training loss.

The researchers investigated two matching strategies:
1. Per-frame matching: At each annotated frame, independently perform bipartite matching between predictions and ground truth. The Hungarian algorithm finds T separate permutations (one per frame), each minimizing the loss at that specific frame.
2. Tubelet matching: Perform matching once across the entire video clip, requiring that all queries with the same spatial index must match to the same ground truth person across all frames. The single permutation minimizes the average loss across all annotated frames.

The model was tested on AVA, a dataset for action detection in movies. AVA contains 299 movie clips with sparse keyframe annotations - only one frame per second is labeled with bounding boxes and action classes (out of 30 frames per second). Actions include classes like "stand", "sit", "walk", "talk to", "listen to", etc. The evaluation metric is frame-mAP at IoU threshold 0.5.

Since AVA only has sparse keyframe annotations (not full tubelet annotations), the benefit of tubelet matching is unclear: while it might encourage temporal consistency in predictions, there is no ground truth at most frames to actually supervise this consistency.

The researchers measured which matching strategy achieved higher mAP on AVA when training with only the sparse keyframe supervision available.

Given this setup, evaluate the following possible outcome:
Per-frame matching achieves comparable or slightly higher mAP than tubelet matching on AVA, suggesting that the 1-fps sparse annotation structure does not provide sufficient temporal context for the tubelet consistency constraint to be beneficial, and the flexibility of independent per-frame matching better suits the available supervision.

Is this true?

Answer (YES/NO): YES